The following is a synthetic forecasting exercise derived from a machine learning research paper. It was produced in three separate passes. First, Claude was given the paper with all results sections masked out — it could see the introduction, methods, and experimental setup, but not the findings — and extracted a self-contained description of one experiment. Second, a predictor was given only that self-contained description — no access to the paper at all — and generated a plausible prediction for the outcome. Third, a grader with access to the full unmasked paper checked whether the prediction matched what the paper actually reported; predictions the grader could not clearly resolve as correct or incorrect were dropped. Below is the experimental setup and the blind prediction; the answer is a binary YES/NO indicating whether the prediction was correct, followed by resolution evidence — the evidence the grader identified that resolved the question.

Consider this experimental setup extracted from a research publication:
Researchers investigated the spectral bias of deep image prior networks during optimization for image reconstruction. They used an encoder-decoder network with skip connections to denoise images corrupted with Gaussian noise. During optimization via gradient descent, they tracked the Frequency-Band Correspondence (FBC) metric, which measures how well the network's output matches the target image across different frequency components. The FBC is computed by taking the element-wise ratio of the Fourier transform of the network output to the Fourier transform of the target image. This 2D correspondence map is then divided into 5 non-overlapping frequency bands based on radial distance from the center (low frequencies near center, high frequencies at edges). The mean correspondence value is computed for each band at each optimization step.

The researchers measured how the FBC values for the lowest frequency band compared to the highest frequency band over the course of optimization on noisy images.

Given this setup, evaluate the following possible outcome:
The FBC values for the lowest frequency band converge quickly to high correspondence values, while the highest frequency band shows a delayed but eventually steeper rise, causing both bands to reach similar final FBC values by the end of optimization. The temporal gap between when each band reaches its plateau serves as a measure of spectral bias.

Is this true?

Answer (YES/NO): NO